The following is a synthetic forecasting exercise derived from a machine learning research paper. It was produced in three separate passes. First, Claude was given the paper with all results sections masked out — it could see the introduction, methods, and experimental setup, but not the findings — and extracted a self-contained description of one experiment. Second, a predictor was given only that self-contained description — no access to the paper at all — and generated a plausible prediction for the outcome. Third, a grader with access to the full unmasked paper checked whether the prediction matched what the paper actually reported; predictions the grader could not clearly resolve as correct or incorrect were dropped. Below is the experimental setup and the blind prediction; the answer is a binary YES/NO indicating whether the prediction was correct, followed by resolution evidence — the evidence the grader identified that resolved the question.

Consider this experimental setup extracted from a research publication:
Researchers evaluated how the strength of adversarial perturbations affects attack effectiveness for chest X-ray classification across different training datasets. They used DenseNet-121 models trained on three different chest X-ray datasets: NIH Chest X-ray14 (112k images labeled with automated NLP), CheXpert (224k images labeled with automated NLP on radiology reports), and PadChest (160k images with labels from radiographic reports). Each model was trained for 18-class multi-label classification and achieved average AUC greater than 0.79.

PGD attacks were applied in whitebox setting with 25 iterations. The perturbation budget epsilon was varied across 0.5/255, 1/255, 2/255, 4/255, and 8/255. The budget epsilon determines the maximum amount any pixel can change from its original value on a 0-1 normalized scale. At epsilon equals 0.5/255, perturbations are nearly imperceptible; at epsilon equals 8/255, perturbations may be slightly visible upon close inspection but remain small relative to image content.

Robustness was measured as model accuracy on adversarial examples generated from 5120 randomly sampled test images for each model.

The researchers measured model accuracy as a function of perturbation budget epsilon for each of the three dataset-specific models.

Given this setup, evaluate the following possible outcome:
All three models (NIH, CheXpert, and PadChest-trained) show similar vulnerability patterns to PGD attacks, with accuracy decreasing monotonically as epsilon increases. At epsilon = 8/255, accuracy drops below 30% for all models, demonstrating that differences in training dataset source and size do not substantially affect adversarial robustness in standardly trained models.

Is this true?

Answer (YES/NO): NO